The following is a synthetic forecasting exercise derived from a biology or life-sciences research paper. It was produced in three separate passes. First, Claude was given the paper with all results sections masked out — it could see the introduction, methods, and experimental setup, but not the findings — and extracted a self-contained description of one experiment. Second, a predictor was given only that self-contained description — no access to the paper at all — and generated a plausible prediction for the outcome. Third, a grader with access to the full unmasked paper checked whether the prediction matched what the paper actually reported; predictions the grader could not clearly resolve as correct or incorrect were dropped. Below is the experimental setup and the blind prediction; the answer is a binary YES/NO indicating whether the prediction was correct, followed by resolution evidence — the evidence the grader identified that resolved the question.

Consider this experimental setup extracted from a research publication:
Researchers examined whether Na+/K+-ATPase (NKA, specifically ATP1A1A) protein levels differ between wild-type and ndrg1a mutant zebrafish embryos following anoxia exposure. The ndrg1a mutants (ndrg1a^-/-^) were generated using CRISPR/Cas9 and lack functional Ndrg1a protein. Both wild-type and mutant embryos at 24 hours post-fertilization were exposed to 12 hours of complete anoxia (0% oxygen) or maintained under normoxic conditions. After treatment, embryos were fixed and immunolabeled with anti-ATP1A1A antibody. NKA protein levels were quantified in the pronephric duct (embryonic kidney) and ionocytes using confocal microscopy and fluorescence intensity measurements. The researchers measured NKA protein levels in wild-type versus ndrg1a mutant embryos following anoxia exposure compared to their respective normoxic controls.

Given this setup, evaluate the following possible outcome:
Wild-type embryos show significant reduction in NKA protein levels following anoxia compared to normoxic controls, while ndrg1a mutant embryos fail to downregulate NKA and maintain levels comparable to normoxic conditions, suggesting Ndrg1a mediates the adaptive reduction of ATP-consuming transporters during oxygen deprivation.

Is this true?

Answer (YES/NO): YES